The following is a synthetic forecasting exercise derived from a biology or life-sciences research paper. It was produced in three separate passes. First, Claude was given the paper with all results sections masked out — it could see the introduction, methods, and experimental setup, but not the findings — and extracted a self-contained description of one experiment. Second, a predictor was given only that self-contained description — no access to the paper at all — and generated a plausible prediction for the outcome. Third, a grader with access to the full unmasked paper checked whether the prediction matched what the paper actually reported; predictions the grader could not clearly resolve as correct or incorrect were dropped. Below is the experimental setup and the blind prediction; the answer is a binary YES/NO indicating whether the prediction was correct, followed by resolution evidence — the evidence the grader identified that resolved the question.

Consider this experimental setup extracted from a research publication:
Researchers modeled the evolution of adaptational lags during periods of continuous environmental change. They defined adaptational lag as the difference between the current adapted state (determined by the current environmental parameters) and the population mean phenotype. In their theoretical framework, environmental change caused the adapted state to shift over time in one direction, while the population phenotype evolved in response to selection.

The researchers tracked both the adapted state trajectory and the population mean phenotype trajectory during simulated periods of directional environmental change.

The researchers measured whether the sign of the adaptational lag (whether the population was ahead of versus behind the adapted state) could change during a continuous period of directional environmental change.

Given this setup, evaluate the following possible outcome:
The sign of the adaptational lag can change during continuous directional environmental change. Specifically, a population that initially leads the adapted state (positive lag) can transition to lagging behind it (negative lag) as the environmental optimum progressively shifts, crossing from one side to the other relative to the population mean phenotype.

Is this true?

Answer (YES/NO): YES